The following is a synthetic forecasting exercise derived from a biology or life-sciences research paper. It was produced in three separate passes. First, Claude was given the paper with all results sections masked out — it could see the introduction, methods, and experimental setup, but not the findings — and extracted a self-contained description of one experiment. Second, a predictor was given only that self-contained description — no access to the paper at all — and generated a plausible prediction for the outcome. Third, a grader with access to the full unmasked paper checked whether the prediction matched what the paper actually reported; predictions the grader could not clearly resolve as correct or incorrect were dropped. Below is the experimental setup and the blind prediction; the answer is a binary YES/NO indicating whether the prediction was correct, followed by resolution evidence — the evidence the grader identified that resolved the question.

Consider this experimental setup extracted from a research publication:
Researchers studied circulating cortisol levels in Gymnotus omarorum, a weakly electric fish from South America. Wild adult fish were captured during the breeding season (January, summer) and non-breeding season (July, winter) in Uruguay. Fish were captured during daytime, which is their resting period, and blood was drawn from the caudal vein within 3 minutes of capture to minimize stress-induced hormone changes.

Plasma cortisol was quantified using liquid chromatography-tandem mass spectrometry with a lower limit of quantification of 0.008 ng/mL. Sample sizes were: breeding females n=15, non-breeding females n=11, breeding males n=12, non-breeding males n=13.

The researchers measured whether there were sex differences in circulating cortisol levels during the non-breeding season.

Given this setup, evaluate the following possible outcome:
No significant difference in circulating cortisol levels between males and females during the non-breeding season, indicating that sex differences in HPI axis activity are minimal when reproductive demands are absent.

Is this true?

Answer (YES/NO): YES